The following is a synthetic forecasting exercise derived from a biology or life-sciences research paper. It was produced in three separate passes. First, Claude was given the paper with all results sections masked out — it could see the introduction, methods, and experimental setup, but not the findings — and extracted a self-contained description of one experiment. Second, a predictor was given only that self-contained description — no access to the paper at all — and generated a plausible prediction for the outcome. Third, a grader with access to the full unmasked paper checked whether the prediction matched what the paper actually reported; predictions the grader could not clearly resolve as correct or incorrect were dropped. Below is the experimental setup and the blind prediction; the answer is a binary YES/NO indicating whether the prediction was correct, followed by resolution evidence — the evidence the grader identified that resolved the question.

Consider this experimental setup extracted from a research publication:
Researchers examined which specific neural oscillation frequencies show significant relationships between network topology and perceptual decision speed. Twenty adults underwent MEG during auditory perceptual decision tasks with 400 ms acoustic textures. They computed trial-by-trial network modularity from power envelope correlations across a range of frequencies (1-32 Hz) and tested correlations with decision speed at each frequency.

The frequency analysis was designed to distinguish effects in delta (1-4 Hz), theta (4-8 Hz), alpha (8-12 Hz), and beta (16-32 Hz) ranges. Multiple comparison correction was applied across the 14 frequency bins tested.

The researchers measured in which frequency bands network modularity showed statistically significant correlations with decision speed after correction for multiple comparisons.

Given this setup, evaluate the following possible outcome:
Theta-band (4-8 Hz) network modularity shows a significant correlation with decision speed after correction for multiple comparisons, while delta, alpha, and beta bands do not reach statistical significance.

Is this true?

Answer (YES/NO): NO